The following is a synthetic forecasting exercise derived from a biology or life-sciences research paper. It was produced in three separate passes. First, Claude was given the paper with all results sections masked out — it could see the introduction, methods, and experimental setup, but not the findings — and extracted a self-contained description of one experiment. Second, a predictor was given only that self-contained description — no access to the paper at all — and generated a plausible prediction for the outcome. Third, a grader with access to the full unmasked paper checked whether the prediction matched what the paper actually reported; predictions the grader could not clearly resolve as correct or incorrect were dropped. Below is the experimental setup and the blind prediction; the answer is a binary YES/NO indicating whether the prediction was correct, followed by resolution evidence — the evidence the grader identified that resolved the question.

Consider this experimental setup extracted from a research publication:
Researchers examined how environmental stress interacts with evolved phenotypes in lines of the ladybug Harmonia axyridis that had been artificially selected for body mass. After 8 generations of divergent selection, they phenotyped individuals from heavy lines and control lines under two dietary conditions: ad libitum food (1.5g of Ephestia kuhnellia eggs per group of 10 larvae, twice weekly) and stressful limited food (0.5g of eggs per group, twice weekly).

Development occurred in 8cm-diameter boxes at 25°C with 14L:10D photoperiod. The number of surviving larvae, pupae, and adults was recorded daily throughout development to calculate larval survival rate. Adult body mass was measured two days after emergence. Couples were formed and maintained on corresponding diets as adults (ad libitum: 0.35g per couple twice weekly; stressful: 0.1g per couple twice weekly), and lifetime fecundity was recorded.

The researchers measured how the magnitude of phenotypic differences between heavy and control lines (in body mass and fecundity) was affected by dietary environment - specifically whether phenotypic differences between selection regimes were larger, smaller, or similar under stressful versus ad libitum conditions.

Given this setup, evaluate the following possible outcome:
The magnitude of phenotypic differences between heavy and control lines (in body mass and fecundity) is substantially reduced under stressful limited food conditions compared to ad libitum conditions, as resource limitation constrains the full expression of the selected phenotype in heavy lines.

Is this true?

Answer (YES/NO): NO